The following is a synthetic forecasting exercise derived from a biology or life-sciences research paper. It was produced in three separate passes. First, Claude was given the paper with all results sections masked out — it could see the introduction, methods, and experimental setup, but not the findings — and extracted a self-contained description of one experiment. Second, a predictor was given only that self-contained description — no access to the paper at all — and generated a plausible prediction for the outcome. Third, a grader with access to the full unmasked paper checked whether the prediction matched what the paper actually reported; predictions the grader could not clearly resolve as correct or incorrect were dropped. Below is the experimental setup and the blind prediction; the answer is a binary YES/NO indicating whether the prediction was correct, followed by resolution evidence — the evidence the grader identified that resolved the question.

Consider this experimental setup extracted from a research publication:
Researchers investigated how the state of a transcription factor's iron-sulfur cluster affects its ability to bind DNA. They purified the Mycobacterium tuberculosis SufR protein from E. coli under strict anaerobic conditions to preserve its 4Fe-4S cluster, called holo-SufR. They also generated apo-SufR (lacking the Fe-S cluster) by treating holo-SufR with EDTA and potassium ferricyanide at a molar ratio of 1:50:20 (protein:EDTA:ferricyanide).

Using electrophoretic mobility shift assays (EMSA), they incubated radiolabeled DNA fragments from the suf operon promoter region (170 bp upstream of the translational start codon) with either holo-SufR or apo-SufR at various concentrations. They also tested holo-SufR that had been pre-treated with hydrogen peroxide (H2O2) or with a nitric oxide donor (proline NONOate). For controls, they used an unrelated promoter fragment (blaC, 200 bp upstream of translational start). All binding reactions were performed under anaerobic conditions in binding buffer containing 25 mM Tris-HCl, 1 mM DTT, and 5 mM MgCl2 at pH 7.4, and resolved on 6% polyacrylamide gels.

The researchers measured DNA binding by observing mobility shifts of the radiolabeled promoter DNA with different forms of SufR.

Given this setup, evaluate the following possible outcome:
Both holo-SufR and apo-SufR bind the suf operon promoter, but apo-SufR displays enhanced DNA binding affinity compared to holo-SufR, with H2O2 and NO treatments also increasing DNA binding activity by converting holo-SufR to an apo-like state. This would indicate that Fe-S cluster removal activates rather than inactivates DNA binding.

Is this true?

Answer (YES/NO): NO